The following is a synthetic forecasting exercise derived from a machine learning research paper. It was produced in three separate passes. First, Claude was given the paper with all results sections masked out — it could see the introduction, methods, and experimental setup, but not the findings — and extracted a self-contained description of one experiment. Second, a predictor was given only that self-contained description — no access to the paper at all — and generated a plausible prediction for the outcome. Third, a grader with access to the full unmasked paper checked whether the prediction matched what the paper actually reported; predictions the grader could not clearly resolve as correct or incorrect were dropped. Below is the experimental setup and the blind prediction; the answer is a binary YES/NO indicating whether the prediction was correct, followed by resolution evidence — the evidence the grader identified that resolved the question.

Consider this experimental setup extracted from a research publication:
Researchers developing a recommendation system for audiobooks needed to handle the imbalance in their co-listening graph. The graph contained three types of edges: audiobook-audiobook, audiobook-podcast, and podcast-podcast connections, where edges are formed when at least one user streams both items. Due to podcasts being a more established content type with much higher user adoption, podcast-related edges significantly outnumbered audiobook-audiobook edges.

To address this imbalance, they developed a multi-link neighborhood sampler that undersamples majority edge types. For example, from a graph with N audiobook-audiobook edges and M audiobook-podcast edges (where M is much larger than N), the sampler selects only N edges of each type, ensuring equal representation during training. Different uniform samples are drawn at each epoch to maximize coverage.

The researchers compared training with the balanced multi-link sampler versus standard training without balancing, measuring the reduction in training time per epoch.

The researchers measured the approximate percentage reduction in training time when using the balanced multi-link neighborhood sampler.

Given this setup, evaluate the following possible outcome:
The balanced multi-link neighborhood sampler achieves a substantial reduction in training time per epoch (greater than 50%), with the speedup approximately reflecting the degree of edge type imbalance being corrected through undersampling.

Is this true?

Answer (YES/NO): YES